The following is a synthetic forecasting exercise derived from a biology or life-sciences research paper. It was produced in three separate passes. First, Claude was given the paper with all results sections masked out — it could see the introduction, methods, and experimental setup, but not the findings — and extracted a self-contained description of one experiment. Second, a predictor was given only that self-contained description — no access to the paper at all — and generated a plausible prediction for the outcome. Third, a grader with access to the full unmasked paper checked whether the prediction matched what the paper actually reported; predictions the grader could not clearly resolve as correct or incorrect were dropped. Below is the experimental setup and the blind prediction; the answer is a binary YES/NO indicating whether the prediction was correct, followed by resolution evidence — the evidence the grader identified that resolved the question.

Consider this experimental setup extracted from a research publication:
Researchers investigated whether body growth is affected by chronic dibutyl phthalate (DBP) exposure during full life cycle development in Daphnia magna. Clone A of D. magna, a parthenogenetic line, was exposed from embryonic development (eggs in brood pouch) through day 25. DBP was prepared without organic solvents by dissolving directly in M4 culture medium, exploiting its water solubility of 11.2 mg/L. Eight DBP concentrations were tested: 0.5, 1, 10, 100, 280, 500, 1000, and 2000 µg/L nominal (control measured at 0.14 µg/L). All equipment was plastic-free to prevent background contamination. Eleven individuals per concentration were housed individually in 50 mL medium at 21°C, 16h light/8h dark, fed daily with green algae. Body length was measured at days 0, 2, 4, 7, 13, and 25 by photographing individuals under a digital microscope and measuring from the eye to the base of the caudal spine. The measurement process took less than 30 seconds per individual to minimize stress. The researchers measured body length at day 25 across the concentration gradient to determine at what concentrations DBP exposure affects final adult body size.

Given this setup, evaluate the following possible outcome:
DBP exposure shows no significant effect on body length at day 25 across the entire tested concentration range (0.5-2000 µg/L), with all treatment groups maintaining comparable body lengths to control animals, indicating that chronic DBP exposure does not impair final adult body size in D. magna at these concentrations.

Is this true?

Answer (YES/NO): NO